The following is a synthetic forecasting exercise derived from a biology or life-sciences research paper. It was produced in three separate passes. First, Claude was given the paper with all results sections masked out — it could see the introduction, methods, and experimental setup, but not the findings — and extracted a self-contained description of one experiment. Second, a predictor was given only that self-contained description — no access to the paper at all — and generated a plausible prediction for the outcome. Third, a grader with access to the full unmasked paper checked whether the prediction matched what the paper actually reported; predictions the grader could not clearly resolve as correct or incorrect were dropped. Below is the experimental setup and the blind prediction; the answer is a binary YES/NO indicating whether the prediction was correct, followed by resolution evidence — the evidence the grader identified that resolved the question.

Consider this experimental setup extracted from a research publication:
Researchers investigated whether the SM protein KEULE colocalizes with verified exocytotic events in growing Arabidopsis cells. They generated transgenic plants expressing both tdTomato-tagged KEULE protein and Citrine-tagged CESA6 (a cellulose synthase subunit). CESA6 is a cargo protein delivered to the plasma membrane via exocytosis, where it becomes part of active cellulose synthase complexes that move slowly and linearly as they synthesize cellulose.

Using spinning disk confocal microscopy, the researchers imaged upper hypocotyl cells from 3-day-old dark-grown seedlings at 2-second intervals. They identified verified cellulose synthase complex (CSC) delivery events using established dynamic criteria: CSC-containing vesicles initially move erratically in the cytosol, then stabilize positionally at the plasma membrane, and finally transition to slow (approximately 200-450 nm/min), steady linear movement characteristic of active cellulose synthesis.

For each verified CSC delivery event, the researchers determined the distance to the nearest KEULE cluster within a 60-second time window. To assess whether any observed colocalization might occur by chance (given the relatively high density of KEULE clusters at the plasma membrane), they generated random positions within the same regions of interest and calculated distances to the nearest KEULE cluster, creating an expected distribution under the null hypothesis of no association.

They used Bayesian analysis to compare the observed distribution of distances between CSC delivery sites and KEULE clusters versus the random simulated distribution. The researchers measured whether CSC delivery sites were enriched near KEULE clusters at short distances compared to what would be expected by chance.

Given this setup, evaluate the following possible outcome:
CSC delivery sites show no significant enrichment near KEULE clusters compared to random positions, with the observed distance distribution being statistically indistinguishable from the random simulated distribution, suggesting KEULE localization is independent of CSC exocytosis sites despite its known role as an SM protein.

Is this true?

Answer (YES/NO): NO